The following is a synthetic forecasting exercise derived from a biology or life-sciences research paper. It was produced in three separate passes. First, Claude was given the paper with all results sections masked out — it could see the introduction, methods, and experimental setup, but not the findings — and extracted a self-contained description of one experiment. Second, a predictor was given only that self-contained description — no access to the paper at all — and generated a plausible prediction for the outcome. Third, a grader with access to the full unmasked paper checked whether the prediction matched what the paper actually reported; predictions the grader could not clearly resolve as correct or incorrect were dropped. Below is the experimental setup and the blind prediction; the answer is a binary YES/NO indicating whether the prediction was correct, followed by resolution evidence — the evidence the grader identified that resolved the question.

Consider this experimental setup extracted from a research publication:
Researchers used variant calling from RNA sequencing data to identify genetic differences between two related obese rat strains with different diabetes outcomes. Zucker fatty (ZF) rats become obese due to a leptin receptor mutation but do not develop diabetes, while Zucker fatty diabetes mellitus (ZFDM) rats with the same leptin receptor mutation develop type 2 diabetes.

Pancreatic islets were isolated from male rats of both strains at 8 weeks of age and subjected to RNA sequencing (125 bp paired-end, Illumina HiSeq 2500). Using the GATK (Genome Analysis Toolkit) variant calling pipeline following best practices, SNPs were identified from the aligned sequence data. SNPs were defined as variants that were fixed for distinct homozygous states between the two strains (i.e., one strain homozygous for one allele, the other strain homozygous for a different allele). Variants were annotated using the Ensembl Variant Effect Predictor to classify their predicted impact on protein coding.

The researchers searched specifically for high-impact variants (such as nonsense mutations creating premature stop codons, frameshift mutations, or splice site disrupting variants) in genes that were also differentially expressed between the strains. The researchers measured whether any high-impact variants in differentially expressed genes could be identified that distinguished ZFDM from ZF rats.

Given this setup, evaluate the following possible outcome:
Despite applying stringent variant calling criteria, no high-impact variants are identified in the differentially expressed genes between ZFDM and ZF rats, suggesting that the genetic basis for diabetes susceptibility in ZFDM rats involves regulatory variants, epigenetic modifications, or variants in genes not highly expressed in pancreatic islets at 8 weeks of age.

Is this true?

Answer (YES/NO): NO